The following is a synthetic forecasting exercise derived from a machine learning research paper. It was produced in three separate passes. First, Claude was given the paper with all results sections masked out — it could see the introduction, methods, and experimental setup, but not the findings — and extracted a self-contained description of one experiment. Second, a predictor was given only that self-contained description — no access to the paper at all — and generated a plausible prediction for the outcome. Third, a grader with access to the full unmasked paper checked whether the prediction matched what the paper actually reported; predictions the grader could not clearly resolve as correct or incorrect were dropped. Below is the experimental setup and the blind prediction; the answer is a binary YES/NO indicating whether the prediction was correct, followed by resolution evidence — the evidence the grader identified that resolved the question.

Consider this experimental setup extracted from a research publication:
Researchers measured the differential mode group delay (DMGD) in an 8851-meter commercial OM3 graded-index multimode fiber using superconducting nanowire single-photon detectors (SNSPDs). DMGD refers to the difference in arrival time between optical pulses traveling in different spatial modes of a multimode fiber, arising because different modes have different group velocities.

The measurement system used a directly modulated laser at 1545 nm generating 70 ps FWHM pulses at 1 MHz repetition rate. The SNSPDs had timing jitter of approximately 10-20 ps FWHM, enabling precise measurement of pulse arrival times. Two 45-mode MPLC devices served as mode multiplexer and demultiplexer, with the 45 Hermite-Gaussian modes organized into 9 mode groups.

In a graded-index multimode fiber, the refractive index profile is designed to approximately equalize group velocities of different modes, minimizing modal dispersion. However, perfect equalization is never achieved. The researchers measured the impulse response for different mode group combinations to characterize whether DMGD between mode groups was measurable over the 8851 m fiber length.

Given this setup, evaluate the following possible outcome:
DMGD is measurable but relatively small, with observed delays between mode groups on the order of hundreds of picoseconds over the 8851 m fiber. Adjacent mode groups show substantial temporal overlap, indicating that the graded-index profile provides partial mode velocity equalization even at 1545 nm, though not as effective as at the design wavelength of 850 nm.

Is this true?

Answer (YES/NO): NO